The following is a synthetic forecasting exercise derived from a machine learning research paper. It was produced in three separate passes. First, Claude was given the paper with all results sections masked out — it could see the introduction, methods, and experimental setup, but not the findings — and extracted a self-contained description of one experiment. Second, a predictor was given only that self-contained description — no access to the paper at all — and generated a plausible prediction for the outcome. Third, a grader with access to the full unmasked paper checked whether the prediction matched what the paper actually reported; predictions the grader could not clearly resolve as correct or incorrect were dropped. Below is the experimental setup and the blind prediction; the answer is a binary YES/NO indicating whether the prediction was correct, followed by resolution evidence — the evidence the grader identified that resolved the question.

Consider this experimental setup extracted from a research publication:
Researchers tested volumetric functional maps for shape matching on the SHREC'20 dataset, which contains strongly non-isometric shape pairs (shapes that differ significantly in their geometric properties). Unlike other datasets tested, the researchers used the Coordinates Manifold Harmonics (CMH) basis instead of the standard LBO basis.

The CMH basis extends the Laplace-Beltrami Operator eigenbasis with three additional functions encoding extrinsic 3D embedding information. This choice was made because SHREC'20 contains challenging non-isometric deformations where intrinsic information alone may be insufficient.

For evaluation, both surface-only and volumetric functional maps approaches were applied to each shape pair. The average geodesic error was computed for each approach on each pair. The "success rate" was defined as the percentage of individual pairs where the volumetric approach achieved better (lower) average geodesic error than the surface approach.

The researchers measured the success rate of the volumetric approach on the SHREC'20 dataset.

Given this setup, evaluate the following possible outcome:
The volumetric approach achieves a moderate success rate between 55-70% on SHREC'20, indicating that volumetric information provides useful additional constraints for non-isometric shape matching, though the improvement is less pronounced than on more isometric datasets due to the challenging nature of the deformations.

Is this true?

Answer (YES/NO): NO